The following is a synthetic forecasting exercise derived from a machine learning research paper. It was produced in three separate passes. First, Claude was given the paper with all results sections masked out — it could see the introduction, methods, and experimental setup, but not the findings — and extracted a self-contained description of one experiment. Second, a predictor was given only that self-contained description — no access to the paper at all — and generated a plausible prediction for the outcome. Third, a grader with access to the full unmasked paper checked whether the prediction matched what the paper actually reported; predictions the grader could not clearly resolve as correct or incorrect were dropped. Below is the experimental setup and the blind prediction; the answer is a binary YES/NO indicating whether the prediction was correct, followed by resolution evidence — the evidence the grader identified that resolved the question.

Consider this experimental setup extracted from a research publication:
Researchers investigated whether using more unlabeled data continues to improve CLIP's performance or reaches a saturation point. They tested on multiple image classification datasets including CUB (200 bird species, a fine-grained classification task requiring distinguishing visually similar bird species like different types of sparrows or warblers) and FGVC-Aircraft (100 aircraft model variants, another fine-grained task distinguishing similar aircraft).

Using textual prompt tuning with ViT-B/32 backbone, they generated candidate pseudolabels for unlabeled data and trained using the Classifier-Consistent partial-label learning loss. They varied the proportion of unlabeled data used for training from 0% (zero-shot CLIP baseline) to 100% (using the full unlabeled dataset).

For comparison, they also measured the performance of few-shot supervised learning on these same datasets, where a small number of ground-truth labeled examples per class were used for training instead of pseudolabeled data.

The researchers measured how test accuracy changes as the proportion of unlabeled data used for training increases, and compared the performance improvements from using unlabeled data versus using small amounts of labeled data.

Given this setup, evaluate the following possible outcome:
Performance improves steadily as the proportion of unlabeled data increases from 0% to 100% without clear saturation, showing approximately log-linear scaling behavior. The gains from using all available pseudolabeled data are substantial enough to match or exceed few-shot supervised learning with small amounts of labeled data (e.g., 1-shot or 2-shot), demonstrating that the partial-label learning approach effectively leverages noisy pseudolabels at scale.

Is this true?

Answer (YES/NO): NO